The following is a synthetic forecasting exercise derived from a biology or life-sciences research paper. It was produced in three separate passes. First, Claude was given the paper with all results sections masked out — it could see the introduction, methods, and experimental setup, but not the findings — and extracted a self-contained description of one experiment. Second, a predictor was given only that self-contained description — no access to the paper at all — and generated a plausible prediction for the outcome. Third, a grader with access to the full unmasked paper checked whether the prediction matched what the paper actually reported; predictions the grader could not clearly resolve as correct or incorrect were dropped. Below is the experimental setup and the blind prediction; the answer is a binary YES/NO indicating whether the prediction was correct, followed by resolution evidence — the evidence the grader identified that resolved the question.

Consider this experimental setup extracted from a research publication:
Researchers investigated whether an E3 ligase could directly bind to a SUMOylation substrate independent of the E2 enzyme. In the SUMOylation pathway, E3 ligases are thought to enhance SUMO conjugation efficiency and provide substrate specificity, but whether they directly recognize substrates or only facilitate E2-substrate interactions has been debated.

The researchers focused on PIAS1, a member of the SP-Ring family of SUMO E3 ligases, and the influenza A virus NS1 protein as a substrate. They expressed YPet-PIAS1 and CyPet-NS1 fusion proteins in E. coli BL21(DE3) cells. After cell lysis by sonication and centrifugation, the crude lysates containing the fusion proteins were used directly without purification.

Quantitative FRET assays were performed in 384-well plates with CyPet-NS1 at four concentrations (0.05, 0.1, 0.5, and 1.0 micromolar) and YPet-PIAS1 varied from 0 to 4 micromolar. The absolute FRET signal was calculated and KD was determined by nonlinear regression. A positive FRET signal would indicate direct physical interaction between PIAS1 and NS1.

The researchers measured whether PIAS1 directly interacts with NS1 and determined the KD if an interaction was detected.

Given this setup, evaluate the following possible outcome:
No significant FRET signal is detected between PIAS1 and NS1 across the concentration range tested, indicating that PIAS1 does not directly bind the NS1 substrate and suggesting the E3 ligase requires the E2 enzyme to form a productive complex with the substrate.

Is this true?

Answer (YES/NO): NO